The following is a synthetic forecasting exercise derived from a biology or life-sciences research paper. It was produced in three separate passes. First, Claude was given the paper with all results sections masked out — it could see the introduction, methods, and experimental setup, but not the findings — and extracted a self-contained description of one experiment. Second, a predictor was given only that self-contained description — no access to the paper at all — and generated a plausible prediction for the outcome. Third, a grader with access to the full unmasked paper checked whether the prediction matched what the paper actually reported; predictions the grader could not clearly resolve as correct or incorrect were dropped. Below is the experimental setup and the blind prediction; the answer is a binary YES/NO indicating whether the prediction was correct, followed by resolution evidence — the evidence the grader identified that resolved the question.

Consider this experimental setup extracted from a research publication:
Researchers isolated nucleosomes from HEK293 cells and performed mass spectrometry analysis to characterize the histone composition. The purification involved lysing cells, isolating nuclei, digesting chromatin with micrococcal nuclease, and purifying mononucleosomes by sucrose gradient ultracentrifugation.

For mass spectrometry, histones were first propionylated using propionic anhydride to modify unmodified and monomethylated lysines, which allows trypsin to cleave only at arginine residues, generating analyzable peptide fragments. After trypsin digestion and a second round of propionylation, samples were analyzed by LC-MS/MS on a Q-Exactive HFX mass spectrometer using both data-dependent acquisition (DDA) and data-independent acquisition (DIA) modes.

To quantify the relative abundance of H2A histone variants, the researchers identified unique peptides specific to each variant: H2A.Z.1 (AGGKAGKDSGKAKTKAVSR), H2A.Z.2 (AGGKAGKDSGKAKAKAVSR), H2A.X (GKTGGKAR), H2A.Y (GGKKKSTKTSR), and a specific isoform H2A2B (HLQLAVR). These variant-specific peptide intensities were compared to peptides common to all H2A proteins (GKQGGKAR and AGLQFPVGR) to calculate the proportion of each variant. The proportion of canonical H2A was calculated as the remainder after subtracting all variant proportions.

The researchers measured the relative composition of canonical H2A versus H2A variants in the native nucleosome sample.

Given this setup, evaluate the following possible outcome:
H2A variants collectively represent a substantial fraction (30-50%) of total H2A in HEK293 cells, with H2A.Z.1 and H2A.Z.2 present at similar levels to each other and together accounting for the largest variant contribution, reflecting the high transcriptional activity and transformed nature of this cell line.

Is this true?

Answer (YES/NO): NO